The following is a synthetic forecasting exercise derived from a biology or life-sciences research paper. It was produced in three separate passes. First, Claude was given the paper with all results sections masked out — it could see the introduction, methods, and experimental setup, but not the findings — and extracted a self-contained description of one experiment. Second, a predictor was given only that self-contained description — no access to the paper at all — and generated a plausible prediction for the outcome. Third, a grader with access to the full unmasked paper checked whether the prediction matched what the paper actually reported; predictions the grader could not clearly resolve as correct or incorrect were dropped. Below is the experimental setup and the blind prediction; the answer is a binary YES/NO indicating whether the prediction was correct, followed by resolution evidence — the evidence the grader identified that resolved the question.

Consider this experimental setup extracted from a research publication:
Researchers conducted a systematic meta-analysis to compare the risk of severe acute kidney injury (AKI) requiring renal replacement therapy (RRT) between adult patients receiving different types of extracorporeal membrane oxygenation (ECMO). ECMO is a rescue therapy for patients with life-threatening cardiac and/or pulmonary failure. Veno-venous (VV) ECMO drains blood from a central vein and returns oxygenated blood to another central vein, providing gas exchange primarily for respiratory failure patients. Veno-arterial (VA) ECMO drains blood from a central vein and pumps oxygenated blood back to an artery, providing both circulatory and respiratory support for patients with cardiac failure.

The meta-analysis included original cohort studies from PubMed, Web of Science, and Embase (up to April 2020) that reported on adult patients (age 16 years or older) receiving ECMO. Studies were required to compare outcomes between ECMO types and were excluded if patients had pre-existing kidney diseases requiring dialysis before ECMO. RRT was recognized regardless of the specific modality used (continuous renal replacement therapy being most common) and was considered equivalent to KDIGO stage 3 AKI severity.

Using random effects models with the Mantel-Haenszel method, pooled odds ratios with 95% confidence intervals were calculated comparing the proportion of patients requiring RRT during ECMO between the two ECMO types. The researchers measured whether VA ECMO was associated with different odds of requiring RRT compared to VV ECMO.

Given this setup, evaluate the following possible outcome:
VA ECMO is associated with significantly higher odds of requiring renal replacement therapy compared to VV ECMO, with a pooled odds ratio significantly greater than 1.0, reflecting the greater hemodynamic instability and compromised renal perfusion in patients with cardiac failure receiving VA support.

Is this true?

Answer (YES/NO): NO